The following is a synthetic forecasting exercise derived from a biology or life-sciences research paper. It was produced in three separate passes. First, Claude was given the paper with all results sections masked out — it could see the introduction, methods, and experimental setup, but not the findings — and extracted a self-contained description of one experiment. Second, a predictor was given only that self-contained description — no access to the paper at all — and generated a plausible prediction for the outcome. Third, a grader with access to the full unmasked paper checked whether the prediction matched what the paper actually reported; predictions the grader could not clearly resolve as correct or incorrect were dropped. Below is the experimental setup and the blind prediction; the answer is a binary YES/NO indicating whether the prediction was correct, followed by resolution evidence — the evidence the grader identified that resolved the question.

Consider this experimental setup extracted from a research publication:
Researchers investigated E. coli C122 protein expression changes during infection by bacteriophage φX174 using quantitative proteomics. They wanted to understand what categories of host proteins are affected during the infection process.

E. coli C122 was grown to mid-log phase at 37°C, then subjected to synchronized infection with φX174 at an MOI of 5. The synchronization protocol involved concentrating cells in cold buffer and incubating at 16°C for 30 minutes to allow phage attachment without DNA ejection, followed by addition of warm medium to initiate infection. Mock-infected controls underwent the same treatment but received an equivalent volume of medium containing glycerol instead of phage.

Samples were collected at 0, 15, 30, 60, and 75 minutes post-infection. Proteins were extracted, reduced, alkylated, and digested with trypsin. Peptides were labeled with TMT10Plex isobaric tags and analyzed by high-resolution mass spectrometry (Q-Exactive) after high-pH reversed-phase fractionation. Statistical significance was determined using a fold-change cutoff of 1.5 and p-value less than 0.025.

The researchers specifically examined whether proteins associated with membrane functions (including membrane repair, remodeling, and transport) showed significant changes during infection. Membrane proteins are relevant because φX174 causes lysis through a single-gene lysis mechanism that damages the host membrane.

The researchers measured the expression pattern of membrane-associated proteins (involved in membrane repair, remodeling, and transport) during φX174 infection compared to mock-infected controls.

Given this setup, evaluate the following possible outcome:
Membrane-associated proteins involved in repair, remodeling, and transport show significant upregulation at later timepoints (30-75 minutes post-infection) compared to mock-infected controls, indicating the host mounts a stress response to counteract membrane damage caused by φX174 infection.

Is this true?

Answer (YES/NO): NO